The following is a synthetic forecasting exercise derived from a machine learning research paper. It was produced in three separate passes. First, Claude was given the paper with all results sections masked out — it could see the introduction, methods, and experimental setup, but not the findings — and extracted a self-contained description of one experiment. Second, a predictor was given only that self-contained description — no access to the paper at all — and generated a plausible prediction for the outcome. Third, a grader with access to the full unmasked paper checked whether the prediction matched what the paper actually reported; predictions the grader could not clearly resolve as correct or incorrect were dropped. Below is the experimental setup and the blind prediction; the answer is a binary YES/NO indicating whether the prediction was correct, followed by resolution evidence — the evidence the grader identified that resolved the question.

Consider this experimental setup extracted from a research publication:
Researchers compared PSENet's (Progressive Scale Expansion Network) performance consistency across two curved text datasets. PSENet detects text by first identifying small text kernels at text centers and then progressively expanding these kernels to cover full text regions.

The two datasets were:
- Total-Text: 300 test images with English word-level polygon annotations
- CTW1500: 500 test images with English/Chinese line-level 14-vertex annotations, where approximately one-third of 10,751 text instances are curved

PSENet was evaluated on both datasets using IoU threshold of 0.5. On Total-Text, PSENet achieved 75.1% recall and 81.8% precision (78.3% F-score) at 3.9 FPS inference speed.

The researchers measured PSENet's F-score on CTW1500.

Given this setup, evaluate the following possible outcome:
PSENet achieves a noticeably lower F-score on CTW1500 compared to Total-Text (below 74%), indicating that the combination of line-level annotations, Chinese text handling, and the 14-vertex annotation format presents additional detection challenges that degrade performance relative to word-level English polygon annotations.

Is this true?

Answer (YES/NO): NO